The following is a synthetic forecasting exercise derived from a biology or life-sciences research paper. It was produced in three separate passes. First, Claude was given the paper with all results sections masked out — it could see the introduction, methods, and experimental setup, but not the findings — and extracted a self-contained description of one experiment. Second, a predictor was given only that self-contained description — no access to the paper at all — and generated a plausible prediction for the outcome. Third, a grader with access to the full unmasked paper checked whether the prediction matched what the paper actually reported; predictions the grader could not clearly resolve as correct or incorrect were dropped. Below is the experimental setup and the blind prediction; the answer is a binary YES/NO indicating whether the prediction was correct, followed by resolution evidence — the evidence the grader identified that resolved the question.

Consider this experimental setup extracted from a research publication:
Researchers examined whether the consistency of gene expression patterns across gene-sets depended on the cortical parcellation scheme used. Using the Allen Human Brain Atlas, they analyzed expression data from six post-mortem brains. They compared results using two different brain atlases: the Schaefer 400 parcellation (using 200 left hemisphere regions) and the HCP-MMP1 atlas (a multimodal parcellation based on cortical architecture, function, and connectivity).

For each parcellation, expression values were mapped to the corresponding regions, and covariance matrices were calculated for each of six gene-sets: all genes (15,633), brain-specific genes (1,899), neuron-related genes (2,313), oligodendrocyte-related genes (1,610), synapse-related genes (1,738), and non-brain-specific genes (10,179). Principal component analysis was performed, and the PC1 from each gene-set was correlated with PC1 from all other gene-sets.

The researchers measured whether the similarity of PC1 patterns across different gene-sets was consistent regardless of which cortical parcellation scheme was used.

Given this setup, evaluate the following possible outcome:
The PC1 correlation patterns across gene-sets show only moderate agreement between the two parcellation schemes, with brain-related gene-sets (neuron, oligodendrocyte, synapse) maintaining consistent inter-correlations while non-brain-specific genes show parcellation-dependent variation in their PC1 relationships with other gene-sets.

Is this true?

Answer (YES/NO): NO